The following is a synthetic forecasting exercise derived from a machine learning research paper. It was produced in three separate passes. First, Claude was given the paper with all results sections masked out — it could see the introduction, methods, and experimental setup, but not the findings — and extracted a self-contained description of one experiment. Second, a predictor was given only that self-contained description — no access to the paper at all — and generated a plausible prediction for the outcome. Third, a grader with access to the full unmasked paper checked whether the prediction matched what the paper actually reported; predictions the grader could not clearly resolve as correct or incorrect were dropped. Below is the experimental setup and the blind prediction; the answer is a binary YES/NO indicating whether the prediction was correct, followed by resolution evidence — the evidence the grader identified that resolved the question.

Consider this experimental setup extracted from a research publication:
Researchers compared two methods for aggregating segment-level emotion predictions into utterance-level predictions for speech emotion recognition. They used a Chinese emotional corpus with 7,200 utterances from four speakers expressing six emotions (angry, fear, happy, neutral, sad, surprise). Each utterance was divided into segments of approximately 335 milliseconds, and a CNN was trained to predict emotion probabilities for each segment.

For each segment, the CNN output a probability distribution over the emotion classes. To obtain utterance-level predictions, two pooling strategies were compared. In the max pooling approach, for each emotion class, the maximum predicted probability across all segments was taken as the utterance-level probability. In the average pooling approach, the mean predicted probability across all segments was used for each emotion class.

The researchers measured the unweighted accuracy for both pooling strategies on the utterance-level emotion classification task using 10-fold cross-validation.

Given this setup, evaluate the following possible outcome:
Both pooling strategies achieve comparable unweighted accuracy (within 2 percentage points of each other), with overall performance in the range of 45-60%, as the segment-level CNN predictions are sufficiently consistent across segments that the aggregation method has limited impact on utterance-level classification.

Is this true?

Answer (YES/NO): NO